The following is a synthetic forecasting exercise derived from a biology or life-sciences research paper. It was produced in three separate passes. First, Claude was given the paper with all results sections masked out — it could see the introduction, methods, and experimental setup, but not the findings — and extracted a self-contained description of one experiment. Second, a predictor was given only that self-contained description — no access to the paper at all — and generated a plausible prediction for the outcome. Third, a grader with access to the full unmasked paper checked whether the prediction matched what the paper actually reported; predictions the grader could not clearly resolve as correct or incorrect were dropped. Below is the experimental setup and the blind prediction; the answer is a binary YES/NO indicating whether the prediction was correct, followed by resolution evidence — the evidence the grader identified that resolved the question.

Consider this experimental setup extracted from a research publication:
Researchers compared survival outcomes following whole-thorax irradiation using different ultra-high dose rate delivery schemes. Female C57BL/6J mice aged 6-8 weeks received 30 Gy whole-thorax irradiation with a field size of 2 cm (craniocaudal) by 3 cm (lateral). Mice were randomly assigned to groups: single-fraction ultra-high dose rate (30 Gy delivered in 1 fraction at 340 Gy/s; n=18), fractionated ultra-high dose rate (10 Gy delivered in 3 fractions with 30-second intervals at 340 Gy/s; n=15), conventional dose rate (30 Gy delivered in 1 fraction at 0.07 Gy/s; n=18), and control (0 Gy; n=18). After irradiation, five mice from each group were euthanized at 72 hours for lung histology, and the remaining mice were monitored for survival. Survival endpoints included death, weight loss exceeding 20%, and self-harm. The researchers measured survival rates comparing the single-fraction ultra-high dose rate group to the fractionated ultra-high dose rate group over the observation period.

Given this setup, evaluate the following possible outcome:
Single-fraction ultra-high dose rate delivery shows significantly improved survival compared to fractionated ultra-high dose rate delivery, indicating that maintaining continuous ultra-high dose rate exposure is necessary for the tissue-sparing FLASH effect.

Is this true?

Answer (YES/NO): NO